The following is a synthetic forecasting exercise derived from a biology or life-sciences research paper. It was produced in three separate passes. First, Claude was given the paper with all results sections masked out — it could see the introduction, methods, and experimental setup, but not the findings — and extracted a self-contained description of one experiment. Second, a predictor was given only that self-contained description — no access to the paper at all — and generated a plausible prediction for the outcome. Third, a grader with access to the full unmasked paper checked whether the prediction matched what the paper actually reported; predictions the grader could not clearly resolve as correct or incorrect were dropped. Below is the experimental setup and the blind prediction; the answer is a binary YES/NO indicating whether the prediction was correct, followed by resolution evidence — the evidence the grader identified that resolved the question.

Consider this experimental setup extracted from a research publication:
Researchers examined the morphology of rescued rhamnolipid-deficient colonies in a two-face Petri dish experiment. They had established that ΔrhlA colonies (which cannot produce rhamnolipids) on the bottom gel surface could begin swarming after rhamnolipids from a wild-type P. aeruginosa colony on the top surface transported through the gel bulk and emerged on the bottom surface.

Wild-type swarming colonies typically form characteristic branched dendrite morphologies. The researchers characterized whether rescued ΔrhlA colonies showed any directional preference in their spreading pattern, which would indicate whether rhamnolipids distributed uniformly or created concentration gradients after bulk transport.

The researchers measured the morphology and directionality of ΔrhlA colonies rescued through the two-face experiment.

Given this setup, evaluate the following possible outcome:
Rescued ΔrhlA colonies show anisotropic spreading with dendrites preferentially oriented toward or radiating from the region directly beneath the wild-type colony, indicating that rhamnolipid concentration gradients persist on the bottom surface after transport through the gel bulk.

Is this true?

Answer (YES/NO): YES